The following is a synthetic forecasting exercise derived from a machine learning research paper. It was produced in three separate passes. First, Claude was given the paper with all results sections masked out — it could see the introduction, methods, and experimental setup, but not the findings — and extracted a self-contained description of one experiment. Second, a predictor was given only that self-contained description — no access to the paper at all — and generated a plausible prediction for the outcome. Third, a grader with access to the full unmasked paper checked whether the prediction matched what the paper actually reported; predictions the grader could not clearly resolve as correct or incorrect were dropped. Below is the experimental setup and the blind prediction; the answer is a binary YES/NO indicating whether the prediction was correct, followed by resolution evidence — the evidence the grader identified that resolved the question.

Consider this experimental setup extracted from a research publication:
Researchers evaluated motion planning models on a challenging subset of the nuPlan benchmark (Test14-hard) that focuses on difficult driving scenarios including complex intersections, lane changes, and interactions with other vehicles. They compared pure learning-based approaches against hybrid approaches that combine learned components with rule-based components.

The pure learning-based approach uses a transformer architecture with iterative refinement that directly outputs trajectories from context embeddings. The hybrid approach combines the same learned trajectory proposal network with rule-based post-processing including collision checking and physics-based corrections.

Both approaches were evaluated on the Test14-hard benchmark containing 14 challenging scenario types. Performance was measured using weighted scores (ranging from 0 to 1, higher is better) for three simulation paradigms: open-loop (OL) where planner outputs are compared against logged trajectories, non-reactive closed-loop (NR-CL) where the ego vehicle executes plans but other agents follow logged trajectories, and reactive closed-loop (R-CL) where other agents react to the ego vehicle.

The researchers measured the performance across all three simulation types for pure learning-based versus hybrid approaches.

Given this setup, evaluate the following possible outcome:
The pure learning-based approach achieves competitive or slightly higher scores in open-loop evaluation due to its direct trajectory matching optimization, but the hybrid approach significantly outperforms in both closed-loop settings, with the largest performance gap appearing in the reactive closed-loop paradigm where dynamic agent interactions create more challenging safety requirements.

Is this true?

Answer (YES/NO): YES